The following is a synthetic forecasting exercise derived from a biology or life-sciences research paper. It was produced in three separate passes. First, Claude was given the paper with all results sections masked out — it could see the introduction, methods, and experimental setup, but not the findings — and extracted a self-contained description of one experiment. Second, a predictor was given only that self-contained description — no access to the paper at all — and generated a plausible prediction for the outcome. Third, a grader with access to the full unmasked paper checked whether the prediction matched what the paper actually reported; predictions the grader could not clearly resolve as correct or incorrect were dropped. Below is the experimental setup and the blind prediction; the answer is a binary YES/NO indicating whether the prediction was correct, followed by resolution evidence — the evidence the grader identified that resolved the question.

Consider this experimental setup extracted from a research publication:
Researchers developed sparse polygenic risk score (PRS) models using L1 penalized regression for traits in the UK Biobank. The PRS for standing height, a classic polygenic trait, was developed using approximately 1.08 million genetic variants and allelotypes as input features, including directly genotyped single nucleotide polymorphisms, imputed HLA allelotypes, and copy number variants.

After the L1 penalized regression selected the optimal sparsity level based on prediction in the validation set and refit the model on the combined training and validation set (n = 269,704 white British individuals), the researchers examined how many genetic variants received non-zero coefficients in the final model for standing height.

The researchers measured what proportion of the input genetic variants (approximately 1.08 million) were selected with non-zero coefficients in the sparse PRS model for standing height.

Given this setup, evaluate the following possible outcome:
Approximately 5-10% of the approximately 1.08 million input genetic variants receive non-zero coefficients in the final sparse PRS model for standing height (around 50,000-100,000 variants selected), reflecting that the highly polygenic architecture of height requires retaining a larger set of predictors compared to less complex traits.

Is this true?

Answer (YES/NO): NO